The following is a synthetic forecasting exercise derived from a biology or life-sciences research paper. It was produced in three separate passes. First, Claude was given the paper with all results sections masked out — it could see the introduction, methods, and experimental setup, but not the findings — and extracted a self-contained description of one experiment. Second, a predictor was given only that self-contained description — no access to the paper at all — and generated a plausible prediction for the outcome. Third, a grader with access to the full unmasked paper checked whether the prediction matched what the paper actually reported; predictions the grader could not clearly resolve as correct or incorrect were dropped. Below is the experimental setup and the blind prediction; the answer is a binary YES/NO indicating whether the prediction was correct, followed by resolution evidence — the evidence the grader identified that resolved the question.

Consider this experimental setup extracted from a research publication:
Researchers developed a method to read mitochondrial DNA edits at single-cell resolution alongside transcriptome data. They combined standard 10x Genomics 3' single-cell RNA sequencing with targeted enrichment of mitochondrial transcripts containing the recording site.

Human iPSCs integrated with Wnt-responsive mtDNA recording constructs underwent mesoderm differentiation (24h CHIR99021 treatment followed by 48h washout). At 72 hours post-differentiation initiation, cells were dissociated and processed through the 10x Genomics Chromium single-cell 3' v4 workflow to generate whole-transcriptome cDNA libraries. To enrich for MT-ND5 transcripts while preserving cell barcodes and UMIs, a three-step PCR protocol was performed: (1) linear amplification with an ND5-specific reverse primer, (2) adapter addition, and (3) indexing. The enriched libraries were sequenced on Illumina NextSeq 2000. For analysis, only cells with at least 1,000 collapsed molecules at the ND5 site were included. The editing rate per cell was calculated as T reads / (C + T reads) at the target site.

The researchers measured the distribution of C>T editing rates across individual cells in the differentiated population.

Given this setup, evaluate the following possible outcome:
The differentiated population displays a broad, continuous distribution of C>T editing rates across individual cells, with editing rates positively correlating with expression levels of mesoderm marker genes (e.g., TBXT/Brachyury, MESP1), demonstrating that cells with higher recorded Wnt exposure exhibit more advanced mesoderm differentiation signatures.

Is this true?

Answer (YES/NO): YES